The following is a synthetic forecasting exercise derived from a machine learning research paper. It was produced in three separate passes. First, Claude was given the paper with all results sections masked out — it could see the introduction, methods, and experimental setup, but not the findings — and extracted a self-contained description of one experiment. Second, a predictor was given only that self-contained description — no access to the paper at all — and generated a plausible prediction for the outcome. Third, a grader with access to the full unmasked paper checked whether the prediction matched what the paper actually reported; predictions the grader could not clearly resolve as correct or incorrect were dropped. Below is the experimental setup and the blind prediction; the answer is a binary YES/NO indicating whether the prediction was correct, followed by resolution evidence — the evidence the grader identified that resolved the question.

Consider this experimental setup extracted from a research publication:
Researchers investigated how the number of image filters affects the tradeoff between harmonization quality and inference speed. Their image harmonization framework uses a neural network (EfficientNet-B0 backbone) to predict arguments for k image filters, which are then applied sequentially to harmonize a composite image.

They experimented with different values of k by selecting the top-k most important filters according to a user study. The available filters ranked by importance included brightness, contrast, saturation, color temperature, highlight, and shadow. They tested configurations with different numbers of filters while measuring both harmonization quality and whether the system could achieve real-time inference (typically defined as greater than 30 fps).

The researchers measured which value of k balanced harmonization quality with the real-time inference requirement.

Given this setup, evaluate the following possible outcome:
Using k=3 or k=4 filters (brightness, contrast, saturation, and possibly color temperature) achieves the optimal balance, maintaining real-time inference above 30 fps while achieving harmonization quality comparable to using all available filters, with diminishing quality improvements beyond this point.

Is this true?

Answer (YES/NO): NO